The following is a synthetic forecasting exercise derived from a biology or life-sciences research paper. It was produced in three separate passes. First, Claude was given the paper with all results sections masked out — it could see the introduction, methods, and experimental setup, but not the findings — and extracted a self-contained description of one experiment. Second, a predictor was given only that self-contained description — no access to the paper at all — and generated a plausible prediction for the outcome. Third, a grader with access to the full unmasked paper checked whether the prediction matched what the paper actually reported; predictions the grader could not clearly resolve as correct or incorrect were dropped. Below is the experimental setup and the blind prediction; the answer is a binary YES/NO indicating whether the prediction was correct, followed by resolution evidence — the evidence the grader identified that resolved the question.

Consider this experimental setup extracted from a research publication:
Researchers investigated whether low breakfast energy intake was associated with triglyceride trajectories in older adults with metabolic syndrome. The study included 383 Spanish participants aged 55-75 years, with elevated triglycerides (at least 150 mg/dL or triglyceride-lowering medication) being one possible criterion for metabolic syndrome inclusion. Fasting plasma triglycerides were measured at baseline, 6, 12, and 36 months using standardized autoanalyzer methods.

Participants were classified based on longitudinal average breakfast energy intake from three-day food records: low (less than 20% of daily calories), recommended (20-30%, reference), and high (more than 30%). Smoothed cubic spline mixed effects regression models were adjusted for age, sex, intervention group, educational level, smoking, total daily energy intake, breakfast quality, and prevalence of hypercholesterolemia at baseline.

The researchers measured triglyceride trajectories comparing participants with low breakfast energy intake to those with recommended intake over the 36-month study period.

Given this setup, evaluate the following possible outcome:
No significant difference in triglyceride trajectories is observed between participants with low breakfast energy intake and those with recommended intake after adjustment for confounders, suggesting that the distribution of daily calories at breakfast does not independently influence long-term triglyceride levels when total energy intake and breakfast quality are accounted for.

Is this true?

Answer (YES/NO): NO